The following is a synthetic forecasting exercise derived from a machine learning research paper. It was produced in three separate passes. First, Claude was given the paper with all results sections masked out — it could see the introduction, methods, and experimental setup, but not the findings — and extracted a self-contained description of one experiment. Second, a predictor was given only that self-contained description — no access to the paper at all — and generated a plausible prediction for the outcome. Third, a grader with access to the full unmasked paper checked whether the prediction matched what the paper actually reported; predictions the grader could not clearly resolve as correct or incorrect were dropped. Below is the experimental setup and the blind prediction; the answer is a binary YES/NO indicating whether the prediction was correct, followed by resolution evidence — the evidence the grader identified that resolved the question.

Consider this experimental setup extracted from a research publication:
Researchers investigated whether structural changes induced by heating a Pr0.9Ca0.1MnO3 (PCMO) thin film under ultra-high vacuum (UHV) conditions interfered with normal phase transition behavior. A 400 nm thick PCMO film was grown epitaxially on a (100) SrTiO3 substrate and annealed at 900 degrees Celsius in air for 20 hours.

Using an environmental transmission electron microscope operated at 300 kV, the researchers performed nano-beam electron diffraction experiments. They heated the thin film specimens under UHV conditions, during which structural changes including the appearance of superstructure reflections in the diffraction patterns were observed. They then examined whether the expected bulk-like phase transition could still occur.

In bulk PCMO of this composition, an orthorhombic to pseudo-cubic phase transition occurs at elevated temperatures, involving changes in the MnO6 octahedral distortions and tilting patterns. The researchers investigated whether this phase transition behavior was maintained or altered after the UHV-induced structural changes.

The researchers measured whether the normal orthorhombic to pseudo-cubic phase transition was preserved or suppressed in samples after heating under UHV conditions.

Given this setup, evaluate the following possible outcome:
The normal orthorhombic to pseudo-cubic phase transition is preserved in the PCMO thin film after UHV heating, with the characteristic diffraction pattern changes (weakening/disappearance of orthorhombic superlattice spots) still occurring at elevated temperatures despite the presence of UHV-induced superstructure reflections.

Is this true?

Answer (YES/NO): NO